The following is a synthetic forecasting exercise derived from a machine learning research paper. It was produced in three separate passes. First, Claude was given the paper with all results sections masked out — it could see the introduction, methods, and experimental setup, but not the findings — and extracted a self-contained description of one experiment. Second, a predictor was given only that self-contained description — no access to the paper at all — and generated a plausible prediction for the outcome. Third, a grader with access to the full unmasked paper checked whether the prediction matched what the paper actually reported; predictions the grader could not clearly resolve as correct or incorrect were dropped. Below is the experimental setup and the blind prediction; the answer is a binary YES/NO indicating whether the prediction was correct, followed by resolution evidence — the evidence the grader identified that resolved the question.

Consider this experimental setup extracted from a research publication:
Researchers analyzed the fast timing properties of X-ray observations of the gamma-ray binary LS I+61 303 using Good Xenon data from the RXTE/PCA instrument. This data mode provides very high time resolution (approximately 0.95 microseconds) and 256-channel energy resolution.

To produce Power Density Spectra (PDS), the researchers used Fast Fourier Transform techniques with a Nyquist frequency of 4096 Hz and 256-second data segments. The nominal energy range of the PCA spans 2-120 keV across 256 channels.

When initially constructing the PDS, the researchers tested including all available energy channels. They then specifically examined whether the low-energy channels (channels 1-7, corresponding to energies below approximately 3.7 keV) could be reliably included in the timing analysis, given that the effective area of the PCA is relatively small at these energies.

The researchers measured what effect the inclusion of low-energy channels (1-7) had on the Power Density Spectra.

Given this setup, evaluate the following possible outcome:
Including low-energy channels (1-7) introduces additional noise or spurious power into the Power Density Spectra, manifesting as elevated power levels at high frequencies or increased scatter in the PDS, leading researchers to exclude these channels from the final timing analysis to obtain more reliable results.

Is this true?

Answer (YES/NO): NO